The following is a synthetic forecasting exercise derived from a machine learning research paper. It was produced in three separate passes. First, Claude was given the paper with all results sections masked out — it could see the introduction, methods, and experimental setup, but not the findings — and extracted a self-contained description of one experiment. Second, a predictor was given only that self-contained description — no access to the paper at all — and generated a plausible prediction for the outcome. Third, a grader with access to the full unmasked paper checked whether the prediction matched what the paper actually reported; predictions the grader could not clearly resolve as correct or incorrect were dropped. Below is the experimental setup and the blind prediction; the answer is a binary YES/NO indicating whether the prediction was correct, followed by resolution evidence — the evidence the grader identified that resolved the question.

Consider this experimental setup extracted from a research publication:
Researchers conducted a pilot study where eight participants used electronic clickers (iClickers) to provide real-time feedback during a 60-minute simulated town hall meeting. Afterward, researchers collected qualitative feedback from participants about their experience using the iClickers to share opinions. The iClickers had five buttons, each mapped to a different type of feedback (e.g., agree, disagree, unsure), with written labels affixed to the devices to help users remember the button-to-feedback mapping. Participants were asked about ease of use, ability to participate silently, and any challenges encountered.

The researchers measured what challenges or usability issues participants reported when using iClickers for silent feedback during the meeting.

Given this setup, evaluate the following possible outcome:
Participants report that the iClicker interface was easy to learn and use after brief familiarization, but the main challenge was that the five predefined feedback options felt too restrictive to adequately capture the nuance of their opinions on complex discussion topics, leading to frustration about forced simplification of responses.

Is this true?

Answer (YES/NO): NO